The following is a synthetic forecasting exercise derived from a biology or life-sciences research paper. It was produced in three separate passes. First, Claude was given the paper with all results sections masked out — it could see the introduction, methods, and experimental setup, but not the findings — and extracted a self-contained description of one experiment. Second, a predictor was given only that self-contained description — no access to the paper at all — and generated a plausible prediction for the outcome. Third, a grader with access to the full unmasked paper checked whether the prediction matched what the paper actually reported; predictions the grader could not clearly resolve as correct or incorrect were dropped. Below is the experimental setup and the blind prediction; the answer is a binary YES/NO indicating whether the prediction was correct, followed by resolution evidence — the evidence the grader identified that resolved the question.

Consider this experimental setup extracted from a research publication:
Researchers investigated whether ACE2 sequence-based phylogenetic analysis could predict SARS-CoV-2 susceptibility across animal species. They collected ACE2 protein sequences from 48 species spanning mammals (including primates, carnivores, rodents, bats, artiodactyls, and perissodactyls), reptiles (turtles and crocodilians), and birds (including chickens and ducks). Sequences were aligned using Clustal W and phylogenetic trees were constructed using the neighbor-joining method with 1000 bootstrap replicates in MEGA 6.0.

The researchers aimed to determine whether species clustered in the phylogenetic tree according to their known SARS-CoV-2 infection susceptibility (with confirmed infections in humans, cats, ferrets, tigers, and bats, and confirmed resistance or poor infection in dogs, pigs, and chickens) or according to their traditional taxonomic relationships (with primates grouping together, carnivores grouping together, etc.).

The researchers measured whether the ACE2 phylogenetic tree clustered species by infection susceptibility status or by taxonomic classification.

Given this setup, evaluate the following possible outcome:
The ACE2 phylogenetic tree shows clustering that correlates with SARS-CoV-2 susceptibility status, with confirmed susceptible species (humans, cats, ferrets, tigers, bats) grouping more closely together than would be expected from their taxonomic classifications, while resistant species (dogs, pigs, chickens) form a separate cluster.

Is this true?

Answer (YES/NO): NO